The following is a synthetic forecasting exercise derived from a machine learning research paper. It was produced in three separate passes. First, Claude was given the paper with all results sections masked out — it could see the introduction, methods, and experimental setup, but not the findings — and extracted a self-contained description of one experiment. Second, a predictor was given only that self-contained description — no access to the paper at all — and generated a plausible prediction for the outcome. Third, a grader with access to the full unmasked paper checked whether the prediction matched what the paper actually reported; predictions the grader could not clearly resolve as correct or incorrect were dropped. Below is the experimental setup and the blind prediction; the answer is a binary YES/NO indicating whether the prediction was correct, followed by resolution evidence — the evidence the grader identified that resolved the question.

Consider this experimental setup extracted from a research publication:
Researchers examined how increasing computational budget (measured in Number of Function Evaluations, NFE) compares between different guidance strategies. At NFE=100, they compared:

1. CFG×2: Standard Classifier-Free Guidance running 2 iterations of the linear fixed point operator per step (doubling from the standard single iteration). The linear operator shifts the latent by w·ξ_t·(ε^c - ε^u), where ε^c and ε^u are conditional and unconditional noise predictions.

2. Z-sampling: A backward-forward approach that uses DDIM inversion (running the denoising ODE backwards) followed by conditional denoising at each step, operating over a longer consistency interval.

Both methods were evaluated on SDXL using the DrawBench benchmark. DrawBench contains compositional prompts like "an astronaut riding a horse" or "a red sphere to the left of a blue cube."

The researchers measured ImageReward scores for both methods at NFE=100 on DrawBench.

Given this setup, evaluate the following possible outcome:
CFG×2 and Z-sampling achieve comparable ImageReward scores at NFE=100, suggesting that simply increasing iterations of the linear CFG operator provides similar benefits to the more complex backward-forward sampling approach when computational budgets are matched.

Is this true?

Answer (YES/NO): YES